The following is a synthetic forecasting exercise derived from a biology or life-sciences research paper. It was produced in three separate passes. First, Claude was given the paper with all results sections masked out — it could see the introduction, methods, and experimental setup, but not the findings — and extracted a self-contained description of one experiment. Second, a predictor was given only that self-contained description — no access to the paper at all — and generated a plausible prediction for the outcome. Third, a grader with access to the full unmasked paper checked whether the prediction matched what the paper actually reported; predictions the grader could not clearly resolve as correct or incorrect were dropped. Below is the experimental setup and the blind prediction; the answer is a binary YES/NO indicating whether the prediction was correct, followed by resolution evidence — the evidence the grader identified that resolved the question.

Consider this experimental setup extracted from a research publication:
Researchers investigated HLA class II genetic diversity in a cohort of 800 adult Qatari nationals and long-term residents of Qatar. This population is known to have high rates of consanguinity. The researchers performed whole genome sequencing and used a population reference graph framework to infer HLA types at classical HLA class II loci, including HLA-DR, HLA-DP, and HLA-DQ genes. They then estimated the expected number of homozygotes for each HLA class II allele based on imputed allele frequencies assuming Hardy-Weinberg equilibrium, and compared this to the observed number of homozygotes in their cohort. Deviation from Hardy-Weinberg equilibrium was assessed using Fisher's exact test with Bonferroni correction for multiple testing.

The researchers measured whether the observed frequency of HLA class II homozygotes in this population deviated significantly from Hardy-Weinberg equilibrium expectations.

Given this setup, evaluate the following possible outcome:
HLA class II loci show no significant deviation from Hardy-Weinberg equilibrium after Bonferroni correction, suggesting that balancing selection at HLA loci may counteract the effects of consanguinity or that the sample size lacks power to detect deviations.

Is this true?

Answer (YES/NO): NO